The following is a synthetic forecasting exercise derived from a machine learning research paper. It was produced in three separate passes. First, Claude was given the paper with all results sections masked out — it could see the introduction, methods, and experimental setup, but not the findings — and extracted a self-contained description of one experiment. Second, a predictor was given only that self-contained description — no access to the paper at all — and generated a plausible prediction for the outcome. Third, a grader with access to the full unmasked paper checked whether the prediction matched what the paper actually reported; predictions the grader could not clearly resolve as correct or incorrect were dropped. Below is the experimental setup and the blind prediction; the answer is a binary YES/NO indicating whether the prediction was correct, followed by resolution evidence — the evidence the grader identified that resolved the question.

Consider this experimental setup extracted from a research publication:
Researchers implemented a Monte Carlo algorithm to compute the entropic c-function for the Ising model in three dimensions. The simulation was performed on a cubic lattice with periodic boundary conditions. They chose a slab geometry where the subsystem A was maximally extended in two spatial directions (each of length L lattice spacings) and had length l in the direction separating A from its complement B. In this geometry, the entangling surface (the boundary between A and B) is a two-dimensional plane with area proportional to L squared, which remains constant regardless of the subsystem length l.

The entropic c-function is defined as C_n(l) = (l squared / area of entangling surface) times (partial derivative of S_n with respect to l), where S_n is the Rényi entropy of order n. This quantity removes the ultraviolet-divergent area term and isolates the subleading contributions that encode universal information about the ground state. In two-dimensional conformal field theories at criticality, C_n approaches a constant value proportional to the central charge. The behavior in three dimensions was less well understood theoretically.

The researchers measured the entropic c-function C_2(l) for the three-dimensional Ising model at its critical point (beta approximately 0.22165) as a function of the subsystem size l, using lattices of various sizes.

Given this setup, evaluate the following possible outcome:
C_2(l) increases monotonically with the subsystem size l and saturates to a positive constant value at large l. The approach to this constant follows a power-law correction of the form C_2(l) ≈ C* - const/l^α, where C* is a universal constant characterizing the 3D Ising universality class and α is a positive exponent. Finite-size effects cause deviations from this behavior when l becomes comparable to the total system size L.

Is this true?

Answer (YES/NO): NO